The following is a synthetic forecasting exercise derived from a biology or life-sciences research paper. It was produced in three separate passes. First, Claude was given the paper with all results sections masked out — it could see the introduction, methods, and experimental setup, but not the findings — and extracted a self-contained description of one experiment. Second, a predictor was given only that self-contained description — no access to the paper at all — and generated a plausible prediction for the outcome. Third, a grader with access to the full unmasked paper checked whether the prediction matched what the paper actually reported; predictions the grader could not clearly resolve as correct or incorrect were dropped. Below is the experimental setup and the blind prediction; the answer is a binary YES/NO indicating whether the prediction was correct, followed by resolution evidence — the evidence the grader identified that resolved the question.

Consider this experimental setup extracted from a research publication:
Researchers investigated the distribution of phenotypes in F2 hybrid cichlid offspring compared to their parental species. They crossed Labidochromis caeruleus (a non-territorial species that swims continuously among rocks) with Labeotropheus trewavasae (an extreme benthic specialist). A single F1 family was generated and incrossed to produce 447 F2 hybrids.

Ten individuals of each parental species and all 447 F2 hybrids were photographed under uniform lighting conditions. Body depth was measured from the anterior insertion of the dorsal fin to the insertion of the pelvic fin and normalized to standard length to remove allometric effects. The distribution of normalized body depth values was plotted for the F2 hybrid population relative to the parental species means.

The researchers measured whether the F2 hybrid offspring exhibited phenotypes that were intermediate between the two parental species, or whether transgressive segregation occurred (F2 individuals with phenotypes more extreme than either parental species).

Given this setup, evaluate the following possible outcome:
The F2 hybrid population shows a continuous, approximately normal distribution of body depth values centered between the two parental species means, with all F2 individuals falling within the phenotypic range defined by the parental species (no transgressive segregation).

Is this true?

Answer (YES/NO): NO